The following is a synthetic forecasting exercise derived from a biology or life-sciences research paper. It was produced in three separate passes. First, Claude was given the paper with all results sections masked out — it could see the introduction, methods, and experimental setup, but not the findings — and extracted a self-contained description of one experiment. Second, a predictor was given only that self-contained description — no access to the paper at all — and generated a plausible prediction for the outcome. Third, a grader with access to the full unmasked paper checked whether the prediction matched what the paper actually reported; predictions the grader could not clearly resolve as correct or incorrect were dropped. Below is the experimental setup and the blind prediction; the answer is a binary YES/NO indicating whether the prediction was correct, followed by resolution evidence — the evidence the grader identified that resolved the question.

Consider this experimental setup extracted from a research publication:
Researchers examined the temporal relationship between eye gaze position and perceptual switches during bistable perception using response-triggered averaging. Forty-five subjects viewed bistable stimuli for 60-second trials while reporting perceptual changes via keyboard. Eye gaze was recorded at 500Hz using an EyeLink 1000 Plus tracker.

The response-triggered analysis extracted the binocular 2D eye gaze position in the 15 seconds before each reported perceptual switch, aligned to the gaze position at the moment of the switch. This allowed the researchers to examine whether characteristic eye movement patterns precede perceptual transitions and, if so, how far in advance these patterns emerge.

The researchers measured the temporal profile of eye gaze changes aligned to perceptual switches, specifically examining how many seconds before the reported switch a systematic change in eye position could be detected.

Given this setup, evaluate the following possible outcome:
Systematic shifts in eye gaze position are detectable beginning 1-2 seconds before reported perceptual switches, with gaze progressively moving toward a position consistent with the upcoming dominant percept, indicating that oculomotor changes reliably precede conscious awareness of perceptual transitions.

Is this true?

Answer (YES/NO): NO